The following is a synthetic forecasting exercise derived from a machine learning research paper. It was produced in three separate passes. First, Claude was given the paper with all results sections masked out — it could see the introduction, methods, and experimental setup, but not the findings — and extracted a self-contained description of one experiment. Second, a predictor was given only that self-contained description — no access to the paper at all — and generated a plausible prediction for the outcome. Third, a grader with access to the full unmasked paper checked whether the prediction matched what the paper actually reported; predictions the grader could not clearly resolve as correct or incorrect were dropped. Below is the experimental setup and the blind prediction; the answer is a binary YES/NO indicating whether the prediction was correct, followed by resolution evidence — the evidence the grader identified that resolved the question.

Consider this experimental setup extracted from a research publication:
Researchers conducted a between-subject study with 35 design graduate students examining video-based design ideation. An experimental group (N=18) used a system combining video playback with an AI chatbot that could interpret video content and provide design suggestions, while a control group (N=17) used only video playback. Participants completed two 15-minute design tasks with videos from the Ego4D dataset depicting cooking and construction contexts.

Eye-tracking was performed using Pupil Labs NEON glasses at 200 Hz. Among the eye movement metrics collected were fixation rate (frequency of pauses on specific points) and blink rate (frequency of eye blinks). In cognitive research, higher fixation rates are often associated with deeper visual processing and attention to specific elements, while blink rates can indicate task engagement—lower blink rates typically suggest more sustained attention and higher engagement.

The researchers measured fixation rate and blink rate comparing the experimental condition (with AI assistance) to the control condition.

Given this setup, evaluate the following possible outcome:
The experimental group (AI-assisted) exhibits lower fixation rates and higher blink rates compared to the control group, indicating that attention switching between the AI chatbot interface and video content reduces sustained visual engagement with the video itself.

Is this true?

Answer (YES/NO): NO